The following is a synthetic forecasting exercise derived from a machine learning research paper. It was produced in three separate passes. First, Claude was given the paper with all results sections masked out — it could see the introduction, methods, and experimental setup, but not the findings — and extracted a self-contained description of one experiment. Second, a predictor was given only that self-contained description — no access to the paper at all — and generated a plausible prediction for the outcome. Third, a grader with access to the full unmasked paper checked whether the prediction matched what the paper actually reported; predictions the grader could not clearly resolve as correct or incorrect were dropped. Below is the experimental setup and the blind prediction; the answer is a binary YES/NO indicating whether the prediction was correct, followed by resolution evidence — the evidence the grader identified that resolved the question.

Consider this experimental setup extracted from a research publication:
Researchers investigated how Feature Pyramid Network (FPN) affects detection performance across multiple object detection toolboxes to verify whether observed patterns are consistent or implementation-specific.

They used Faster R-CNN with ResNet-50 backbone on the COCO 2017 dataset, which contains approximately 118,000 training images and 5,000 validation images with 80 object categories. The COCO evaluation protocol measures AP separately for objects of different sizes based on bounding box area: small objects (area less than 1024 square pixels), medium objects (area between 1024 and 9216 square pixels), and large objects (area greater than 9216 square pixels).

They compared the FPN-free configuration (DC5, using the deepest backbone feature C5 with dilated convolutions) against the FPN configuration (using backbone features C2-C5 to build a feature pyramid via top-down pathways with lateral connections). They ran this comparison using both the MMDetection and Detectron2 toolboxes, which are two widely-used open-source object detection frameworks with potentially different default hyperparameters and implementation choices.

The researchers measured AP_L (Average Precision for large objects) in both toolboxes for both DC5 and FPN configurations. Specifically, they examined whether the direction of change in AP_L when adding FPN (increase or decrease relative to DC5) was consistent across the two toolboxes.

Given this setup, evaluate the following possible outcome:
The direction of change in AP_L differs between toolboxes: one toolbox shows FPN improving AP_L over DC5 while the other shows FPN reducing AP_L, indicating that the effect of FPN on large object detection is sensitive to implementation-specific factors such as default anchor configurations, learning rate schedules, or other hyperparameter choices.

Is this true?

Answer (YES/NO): NO